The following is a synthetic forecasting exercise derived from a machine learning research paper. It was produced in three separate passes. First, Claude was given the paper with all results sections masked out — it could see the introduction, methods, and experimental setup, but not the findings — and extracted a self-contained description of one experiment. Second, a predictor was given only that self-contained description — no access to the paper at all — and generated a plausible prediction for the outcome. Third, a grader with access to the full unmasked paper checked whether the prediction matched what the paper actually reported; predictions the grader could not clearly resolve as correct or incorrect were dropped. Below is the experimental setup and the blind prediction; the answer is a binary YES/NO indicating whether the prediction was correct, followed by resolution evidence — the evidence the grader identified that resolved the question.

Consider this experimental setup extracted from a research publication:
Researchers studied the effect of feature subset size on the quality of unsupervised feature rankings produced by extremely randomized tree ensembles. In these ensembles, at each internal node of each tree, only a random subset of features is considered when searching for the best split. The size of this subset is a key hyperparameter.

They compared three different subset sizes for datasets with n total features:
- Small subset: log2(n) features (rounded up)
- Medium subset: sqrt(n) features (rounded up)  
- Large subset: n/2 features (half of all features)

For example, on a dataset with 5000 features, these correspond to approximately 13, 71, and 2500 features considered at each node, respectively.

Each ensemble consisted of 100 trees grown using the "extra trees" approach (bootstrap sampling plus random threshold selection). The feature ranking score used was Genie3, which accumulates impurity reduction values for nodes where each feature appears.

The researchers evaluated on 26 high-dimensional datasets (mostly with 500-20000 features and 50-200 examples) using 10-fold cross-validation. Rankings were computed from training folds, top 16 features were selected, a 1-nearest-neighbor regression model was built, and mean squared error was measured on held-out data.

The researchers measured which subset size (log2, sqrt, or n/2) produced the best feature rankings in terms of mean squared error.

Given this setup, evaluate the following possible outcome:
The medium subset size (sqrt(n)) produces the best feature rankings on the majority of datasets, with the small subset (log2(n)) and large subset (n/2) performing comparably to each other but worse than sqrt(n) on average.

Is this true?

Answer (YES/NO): NO